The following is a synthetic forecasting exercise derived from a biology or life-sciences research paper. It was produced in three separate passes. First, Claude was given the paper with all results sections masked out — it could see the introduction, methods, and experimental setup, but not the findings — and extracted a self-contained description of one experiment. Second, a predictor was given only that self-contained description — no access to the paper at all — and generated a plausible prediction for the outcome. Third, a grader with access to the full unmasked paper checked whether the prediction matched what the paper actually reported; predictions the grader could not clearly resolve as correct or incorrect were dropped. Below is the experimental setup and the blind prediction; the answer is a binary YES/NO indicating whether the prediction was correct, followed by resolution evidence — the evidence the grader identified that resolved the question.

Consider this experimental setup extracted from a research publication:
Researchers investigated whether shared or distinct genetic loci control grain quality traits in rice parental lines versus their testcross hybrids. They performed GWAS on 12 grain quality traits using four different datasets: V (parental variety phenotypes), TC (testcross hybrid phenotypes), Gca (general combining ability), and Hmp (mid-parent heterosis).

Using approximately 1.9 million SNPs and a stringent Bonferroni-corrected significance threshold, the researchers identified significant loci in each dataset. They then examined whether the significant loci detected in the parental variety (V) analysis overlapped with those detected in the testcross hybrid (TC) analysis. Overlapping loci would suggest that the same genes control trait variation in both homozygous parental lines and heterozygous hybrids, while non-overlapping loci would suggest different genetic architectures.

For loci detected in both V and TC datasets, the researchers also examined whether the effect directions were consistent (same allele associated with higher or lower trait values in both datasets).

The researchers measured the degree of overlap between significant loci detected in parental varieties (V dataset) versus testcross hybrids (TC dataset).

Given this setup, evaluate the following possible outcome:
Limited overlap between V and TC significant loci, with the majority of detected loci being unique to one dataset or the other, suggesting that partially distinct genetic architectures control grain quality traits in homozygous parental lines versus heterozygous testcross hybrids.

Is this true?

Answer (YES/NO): YES